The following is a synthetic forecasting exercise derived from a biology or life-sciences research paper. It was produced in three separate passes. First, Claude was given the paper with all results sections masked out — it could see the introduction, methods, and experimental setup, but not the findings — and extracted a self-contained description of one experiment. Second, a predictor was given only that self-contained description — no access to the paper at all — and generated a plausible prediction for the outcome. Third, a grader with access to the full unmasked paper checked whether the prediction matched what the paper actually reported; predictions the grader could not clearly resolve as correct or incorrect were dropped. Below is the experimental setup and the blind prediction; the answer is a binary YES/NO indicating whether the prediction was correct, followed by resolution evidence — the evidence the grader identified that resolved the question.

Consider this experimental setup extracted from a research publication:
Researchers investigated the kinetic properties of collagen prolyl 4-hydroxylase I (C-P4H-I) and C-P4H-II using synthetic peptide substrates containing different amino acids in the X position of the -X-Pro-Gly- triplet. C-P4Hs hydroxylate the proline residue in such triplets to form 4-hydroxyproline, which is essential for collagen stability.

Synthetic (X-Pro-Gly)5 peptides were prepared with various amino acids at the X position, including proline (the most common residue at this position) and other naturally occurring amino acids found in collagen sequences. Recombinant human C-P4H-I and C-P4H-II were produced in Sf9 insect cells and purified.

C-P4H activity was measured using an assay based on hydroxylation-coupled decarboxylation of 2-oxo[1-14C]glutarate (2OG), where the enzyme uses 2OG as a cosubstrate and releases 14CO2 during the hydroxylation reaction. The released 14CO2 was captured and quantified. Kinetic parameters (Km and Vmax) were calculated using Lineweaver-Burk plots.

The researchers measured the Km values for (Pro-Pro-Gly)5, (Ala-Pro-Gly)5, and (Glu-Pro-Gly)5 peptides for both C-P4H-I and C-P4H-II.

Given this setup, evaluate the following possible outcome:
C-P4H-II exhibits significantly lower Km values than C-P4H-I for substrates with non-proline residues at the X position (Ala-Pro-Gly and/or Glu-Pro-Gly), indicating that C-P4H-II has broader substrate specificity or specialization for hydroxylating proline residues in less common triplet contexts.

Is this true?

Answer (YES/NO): NO